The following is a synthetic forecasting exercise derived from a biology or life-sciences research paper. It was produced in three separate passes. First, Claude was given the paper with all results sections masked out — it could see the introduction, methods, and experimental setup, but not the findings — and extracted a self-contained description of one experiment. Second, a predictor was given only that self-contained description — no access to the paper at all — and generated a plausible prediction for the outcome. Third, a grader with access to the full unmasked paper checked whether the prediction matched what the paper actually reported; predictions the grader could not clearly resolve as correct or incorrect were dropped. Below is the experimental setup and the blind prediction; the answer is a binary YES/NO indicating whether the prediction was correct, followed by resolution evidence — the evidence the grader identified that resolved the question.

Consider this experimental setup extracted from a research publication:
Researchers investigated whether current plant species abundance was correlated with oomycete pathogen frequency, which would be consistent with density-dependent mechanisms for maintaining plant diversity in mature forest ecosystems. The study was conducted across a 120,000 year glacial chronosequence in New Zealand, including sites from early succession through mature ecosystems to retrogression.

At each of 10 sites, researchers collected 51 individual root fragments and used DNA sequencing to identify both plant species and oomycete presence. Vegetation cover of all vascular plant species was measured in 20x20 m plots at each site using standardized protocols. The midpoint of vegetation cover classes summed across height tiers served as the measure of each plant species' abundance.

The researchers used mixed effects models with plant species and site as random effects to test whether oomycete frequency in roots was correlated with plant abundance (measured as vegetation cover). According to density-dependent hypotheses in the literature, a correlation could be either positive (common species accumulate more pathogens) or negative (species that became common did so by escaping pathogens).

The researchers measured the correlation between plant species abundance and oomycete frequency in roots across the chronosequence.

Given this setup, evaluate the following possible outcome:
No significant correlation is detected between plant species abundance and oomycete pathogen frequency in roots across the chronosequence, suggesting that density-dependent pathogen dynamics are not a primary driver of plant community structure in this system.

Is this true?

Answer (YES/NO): YES